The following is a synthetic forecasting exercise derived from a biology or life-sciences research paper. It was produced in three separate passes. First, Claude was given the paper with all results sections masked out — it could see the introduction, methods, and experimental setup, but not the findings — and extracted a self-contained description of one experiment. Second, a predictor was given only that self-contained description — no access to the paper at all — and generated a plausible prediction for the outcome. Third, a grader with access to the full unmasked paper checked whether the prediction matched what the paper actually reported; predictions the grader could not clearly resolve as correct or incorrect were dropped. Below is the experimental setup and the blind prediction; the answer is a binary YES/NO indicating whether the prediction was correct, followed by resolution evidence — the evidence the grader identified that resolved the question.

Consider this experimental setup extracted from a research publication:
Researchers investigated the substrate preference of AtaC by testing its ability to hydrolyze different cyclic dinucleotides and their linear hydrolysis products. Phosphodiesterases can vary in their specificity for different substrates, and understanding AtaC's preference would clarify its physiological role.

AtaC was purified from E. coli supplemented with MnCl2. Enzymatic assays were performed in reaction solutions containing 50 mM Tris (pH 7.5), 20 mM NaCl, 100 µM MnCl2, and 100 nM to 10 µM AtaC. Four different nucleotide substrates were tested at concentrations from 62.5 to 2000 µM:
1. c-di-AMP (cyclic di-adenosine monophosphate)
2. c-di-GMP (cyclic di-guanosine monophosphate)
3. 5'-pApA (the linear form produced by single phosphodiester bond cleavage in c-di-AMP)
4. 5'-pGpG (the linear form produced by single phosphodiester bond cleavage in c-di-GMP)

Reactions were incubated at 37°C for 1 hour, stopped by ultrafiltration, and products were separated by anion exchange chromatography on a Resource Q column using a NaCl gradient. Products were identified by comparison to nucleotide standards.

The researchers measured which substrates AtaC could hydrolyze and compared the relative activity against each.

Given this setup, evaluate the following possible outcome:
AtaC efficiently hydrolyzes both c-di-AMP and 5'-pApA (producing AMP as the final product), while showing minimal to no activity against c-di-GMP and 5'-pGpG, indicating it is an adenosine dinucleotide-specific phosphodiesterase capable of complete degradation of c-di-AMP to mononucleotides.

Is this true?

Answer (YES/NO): YES